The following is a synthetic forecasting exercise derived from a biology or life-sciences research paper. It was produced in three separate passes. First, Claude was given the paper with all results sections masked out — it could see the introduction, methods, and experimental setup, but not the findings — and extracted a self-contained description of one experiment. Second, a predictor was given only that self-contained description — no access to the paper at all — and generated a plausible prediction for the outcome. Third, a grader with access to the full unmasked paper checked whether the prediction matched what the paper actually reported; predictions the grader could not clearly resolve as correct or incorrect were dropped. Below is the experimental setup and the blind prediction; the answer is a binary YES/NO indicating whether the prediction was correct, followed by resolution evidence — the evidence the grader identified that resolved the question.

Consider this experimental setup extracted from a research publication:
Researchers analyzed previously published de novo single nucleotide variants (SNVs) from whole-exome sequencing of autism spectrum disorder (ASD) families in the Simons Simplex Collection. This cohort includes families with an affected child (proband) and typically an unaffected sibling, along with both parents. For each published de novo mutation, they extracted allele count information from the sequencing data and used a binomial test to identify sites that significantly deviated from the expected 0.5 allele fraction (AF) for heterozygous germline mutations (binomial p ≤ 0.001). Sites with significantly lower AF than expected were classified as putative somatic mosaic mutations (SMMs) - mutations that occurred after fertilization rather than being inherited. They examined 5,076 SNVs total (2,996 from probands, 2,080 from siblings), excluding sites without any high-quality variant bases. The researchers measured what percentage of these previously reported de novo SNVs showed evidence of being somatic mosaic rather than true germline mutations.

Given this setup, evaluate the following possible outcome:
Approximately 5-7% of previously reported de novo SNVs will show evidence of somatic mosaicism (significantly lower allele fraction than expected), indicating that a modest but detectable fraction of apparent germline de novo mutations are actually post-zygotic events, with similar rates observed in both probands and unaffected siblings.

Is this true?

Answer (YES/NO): NO